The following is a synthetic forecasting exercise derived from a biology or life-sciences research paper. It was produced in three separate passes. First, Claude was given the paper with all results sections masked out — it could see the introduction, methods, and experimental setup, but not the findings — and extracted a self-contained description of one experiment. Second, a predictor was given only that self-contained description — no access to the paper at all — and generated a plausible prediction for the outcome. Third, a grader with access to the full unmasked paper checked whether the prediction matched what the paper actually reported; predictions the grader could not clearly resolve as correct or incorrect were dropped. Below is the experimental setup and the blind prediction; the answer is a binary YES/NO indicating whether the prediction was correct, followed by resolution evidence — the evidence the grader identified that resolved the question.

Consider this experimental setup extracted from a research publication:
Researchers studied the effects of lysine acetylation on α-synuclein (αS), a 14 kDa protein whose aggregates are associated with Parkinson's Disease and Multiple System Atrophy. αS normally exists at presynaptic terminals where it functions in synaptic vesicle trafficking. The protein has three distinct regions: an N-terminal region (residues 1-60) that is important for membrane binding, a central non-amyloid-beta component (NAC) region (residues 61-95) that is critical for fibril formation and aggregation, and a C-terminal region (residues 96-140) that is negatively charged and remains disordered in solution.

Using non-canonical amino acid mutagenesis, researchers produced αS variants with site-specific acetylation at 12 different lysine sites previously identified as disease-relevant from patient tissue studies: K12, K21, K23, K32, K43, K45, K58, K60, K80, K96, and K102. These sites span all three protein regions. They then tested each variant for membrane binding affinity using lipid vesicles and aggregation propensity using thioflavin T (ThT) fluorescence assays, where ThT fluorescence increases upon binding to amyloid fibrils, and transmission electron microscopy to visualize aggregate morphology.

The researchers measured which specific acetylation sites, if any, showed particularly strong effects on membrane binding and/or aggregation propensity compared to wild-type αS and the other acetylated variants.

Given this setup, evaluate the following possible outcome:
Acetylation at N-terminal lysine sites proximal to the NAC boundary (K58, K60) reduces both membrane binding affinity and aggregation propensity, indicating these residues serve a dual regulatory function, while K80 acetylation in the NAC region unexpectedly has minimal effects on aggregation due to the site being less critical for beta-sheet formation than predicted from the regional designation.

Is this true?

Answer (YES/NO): NO